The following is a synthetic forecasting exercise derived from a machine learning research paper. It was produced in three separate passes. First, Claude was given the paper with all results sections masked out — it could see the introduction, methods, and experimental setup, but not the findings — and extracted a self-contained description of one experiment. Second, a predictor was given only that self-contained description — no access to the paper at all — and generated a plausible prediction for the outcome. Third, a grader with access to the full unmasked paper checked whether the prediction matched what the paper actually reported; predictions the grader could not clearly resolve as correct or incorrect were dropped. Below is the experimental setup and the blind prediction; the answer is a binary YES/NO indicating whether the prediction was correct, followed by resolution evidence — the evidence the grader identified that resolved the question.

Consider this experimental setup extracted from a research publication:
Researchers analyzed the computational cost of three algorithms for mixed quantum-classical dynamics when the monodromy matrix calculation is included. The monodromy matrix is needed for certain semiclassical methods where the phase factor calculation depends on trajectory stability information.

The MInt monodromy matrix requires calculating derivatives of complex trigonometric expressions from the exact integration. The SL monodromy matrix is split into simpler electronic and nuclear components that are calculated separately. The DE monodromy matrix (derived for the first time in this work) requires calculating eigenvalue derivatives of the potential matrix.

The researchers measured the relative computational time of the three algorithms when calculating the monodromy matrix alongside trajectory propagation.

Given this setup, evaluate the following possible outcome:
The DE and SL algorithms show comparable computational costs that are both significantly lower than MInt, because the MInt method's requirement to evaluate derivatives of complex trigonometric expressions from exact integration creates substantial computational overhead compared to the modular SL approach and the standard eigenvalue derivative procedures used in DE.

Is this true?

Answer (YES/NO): NO